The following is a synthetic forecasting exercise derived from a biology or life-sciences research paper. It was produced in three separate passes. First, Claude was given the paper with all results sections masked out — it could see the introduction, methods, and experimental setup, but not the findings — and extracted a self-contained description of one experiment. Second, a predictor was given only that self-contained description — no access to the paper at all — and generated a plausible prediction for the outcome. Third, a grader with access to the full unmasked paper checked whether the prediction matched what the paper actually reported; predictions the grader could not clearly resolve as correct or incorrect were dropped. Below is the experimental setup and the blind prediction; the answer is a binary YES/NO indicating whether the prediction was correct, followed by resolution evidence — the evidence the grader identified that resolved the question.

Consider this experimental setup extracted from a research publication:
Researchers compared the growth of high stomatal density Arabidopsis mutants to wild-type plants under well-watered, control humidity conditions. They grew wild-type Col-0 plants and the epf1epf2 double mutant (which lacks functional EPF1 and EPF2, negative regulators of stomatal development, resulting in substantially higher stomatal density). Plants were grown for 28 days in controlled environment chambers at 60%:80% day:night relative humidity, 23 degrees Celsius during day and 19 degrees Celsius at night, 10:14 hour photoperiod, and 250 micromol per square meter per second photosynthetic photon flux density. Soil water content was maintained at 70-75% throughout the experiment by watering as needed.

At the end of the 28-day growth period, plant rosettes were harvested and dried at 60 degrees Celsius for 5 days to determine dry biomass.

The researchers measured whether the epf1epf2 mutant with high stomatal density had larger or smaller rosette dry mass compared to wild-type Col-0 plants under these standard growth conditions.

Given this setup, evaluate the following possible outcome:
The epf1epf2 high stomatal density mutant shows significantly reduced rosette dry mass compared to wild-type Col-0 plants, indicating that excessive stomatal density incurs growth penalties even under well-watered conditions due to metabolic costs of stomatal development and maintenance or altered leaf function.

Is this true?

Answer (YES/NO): YES